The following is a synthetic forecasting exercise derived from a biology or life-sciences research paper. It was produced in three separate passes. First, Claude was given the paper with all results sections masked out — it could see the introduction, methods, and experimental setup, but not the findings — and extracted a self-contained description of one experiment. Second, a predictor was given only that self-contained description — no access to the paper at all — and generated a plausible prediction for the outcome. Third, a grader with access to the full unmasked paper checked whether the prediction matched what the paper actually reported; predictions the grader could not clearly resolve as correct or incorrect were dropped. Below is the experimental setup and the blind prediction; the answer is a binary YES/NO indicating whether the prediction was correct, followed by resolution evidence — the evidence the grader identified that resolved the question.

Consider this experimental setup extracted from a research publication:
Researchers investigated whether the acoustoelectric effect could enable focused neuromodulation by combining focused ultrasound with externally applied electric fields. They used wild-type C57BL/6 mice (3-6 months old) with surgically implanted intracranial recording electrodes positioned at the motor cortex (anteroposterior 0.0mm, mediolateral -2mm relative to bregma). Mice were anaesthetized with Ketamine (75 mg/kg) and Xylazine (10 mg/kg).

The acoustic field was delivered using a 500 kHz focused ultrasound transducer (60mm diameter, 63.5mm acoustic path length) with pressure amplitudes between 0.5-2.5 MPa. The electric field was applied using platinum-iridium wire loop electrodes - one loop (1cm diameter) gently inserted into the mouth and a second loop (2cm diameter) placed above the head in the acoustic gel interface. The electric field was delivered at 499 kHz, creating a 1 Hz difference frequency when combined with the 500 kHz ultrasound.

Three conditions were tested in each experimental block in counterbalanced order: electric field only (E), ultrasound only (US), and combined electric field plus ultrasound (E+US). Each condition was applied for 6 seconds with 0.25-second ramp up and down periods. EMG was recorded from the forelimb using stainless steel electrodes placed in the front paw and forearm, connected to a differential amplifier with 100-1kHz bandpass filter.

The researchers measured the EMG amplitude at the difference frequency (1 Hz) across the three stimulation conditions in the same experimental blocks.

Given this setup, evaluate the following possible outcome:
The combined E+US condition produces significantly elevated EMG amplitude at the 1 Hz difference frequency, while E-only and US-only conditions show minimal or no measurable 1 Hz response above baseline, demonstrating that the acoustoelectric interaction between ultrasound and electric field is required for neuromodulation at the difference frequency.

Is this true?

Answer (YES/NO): YES